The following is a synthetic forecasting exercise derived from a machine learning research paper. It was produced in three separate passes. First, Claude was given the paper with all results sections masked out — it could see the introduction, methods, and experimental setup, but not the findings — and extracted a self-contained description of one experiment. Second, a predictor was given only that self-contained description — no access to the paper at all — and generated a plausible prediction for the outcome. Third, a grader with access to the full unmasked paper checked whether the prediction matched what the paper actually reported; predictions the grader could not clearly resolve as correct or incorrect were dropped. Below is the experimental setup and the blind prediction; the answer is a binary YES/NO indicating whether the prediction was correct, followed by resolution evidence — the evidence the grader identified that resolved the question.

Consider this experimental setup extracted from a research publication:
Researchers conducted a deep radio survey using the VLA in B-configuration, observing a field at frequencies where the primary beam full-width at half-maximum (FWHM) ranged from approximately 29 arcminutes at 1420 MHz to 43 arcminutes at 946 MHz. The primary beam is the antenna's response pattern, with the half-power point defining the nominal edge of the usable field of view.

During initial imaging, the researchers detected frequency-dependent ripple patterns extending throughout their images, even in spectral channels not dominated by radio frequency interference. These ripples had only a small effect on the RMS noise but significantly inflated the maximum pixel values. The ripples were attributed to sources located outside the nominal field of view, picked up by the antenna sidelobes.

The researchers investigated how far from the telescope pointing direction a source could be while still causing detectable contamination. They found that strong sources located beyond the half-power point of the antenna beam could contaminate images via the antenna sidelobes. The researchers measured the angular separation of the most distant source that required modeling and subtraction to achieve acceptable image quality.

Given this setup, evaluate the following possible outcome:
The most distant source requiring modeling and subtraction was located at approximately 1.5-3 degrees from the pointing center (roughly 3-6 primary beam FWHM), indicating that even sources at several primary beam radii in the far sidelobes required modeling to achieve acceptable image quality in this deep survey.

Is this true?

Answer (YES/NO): YES